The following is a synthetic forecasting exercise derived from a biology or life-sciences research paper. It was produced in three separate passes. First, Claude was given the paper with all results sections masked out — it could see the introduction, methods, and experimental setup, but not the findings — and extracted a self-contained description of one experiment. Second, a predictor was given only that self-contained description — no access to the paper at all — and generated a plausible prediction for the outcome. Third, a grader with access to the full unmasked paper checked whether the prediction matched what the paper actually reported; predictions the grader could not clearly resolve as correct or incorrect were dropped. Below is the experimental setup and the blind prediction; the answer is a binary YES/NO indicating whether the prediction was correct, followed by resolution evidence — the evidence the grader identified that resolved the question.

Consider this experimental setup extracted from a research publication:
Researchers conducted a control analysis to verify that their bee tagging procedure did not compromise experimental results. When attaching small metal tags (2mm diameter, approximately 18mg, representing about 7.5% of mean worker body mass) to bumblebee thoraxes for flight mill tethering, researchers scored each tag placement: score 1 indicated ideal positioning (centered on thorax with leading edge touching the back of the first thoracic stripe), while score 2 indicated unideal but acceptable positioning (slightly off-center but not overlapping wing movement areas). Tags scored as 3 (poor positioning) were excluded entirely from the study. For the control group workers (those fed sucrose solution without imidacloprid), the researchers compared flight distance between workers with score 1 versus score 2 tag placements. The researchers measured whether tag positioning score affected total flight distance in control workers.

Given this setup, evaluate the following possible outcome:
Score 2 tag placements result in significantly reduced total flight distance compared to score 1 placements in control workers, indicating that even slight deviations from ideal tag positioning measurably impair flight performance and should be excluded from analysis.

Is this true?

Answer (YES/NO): YES